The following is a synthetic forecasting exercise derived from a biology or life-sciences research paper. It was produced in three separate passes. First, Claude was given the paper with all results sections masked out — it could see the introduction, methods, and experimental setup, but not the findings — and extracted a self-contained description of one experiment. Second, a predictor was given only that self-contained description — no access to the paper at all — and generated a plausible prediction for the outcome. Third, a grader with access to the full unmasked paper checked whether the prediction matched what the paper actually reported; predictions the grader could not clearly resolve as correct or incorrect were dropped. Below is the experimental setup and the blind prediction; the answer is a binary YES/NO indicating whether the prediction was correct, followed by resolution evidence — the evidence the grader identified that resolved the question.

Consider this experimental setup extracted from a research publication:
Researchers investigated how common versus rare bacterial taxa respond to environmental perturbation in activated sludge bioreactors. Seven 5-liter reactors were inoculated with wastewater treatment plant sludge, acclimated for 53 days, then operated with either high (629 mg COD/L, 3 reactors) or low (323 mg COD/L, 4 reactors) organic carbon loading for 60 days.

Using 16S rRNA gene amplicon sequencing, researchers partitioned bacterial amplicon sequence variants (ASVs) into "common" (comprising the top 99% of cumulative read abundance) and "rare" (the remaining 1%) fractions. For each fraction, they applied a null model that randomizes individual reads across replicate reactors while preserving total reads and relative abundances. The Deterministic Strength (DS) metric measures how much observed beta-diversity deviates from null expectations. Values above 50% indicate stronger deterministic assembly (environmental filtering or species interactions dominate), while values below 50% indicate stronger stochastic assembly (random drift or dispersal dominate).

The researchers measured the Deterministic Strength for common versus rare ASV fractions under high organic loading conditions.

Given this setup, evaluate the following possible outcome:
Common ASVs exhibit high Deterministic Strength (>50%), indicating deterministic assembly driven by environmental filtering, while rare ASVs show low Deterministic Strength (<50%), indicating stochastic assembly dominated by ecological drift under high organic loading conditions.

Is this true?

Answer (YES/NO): YES